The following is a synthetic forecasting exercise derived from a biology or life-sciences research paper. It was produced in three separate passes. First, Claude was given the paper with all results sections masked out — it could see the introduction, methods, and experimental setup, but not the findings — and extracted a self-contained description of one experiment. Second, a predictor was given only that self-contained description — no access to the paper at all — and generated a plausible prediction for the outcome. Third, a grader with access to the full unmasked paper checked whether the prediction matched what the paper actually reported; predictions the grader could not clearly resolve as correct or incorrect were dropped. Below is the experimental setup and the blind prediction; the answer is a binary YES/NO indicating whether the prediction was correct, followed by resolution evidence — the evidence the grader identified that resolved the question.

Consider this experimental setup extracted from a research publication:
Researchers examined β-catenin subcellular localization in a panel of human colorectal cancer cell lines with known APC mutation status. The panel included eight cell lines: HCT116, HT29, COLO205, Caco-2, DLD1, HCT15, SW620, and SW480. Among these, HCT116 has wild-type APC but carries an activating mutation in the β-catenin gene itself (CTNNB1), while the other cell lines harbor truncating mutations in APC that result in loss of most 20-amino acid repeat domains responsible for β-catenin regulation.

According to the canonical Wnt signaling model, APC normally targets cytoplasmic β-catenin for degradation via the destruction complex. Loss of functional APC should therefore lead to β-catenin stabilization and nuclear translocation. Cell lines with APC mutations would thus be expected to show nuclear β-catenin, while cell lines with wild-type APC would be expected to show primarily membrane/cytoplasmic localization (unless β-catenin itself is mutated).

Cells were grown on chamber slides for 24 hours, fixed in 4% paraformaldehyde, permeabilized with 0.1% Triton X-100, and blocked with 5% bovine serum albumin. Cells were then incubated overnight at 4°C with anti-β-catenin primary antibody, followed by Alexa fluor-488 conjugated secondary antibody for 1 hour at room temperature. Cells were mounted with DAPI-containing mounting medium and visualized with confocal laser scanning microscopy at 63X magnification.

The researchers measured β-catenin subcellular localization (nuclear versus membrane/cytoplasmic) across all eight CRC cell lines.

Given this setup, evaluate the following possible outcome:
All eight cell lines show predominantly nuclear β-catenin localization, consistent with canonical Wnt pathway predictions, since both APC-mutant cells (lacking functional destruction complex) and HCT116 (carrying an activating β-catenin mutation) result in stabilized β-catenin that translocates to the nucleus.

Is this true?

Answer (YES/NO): NO